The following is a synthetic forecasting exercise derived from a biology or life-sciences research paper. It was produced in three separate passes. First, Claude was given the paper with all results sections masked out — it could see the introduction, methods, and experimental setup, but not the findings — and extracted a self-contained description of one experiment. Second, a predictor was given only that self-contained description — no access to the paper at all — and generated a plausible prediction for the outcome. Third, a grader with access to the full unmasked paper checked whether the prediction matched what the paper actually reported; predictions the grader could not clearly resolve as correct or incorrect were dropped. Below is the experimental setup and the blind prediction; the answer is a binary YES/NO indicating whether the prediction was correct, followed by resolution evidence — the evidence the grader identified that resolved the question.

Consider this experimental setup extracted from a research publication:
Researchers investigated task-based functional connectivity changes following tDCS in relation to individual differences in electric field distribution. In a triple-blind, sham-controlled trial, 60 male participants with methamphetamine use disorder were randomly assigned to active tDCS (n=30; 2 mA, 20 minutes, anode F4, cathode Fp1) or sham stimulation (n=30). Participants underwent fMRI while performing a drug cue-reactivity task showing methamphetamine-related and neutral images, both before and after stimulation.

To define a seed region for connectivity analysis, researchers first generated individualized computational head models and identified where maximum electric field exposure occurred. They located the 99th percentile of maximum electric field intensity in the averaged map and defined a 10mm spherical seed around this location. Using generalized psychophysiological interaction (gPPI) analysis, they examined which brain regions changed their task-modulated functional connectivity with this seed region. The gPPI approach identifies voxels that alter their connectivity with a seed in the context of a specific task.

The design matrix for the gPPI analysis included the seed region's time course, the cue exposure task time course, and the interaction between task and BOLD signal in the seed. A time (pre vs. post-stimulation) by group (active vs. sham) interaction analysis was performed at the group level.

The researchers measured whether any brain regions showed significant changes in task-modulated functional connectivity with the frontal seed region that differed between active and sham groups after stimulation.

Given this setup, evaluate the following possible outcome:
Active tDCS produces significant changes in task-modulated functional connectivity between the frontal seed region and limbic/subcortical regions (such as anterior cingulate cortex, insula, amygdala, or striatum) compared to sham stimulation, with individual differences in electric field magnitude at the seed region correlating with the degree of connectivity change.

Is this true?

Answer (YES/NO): NO